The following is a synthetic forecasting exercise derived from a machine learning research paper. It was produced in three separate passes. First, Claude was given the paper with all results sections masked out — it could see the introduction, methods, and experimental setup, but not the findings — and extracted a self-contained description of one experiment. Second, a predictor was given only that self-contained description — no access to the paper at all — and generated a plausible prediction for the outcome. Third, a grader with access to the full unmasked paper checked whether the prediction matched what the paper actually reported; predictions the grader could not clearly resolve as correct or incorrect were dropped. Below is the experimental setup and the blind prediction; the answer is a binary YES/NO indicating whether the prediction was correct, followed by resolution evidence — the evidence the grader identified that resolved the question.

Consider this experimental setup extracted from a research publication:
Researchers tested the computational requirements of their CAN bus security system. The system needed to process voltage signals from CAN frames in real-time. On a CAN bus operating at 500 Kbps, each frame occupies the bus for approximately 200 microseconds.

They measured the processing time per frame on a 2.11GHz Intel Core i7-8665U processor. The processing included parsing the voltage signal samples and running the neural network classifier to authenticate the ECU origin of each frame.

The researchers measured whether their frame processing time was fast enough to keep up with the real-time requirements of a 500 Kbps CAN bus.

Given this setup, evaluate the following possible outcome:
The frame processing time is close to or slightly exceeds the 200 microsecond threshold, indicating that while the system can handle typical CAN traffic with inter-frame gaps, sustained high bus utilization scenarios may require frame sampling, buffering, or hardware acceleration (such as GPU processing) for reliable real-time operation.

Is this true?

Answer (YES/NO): NO